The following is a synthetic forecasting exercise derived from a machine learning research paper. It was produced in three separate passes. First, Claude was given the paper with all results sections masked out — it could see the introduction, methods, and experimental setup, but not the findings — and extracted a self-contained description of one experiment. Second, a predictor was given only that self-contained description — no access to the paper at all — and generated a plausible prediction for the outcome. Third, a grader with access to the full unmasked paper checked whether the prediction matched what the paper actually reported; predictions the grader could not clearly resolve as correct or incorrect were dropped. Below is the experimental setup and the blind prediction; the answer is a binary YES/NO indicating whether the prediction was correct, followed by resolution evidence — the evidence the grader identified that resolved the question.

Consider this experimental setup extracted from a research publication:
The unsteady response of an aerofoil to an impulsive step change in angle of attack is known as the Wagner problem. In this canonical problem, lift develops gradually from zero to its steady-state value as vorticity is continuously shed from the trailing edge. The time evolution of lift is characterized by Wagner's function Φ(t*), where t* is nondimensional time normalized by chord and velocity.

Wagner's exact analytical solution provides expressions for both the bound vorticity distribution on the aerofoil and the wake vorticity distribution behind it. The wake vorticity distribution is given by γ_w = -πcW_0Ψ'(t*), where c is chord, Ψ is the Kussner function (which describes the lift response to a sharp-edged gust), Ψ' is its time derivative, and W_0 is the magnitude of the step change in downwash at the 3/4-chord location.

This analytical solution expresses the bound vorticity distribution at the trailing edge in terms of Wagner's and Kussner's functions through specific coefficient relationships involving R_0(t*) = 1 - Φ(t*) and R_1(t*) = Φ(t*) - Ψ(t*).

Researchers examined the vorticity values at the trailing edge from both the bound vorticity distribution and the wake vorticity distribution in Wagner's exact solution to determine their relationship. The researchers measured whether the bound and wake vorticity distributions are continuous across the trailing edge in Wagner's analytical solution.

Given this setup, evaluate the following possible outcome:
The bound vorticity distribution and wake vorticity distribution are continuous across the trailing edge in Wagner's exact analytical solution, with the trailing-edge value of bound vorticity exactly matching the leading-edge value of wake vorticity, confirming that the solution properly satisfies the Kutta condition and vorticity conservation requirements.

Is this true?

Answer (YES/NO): YES